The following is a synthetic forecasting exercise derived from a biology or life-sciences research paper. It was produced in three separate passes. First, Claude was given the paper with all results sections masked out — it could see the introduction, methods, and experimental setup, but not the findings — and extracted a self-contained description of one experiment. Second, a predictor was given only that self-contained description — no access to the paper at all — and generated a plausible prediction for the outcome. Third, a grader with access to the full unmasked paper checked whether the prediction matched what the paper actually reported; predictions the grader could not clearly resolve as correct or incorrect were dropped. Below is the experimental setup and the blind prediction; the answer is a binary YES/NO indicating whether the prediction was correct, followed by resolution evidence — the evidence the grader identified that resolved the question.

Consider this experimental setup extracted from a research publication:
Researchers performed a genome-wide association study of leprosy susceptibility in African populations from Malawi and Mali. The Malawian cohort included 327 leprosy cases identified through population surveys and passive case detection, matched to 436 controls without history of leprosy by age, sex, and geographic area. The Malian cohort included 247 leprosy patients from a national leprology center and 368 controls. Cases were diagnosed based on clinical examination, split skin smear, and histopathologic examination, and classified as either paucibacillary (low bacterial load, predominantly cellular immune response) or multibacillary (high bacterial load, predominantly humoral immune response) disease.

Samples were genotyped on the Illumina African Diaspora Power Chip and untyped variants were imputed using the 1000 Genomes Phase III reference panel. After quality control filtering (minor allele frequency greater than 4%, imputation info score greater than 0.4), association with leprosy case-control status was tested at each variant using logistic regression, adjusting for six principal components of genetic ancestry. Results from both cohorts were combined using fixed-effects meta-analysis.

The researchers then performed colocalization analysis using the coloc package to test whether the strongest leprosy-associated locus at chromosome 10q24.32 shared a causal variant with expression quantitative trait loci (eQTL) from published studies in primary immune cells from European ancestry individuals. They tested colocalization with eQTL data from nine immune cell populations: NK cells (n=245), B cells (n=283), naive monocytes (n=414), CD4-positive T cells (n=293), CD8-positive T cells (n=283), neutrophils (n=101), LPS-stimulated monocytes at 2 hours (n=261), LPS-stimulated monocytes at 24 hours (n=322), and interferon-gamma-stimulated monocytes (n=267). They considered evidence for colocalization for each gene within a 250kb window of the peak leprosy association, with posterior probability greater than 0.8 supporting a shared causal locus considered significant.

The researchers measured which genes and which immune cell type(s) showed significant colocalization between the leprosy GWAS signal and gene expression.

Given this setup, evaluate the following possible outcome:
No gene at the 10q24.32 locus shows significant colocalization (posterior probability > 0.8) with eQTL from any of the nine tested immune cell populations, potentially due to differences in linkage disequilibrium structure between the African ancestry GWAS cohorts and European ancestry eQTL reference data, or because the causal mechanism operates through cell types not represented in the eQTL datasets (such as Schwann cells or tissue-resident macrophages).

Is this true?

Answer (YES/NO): NO